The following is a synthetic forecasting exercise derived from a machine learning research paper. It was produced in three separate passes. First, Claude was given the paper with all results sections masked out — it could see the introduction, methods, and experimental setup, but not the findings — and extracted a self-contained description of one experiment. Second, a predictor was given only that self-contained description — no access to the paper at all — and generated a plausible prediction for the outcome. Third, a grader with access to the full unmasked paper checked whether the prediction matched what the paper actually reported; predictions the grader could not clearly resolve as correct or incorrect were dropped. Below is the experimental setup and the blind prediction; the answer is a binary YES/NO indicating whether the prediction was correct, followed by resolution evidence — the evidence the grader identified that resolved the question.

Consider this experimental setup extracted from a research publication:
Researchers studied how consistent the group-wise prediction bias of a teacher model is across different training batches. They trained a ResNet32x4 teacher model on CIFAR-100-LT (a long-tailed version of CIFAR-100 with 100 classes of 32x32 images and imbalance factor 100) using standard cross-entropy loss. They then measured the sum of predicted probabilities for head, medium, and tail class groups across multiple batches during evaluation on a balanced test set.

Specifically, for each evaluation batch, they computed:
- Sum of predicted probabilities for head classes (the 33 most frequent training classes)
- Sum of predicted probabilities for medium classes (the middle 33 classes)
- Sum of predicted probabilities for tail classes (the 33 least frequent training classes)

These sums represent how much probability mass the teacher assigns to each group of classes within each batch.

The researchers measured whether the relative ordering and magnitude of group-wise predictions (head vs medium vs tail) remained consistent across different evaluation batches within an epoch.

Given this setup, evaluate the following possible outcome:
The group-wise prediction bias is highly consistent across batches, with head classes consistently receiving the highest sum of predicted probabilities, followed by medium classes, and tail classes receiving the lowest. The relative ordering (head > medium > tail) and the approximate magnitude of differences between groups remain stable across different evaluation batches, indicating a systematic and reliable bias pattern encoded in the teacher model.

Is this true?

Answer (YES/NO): YES